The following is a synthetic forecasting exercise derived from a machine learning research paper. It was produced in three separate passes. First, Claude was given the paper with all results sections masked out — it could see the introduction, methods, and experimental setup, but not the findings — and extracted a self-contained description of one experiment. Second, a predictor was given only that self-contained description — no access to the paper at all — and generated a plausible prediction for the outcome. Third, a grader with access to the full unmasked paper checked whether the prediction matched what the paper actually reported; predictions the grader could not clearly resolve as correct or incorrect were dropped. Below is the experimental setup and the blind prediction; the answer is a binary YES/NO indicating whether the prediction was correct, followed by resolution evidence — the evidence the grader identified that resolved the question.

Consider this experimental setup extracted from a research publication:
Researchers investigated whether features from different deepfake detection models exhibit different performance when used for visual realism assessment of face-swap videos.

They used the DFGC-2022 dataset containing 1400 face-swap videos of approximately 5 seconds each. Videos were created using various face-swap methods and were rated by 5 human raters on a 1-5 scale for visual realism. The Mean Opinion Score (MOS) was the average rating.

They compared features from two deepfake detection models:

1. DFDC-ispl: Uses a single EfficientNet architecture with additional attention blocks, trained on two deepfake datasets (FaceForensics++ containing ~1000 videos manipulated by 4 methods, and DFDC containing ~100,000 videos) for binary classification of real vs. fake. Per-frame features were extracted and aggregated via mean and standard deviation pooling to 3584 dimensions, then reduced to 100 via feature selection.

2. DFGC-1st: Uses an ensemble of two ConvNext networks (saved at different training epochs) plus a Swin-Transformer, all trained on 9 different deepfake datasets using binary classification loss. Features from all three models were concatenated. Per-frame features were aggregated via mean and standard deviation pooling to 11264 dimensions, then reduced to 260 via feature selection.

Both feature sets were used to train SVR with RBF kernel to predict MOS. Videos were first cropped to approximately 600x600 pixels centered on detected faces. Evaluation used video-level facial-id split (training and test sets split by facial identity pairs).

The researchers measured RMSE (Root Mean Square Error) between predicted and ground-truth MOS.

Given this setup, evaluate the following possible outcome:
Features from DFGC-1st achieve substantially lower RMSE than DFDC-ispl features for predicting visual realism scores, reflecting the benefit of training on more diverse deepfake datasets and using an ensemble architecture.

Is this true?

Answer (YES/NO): YES